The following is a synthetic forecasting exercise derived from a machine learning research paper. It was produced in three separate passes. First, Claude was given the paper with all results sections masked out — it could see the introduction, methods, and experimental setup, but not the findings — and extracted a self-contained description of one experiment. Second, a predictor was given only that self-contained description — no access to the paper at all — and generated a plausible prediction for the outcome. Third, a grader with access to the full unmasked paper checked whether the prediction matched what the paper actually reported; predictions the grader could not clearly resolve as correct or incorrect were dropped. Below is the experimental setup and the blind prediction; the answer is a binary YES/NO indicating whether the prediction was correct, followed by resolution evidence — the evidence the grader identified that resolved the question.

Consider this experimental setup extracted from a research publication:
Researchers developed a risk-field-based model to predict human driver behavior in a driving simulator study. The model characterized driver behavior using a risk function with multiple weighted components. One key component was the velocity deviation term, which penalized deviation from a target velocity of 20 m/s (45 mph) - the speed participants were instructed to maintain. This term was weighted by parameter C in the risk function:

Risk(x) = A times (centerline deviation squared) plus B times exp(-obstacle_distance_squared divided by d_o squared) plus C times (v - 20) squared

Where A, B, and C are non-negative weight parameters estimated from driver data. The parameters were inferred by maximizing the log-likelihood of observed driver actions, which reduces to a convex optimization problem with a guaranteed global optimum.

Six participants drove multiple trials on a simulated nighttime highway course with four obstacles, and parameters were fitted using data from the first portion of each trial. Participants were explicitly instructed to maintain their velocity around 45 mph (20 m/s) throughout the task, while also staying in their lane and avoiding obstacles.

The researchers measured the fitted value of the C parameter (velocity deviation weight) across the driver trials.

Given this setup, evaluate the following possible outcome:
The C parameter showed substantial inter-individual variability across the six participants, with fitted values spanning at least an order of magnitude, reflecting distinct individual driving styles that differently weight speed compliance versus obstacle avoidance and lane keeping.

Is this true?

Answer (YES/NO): NO